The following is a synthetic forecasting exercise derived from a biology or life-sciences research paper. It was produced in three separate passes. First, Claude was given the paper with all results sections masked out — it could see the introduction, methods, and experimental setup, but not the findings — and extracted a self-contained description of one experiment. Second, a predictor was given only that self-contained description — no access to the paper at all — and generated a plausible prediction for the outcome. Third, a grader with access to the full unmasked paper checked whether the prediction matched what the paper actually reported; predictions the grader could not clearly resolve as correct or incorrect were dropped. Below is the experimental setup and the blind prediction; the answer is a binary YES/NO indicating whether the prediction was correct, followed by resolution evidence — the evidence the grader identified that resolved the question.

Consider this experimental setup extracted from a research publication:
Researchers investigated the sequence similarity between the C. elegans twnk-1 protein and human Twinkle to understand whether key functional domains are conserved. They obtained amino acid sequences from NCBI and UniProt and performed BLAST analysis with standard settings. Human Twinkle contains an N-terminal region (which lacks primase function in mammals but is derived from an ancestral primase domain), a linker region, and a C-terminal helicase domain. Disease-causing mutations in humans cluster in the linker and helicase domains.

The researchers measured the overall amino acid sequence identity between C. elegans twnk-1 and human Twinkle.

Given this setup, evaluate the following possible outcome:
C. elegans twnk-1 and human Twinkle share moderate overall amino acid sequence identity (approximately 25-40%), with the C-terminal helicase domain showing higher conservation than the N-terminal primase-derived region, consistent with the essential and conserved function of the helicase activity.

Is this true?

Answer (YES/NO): YES